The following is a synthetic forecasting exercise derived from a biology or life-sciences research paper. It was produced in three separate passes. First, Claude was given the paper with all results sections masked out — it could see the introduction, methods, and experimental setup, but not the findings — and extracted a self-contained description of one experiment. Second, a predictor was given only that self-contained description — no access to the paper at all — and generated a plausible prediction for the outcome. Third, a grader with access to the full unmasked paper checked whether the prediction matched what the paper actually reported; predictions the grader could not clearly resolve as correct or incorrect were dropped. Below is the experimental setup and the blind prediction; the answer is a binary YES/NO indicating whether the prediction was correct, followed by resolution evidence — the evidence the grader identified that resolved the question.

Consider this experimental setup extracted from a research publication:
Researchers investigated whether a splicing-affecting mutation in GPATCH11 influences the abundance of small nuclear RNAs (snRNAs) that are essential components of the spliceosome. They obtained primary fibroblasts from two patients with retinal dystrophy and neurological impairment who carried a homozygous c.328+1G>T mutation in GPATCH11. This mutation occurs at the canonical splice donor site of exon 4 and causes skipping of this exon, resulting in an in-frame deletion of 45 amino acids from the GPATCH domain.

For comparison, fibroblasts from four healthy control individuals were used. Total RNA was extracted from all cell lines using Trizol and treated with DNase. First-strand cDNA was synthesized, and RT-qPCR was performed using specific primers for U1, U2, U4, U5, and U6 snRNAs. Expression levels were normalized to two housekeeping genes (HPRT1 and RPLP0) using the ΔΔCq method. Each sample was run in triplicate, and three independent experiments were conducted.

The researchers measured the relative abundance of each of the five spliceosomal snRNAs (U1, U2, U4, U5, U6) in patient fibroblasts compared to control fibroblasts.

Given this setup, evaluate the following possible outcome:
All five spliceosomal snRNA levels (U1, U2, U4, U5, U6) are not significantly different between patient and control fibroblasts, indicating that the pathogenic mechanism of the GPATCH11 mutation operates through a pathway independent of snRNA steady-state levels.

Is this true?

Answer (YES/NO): NO